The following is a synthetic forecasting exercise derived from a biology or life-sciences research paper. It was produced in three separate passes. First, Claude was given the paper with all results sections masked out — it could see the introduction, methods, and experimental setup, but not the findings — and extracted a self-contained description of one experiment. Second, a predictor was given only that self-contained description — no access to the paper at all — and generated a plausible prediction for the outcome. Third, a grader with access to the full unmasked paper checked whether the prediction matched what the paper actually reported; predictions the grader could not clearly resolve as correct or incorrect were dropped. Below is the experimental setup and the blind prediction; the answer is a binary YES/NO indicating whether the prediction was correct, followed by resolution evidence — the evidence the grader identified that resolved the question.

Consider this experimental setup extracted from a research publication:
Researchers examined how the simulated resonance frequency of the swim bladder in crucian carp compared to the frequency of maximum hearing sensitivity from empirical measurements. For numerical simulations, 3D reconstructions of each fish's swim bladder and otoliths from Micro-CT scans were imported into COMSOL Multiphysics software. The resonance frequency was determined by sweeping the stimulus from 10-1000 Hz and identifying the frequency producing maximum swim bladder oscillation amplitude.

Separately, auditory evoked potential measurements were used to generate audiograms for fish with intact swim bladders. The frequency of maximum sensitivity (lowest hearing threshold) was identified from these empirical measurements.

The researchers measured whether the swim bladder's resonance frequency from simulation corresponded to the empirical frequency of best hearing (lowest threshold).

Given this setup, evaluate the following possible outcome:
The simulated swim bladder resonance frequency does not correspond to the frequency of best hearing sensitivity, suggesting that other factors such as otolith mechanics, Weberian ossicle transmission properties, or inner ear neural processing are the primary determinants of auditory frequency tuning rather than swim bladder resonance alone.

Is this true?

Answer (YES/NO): YES